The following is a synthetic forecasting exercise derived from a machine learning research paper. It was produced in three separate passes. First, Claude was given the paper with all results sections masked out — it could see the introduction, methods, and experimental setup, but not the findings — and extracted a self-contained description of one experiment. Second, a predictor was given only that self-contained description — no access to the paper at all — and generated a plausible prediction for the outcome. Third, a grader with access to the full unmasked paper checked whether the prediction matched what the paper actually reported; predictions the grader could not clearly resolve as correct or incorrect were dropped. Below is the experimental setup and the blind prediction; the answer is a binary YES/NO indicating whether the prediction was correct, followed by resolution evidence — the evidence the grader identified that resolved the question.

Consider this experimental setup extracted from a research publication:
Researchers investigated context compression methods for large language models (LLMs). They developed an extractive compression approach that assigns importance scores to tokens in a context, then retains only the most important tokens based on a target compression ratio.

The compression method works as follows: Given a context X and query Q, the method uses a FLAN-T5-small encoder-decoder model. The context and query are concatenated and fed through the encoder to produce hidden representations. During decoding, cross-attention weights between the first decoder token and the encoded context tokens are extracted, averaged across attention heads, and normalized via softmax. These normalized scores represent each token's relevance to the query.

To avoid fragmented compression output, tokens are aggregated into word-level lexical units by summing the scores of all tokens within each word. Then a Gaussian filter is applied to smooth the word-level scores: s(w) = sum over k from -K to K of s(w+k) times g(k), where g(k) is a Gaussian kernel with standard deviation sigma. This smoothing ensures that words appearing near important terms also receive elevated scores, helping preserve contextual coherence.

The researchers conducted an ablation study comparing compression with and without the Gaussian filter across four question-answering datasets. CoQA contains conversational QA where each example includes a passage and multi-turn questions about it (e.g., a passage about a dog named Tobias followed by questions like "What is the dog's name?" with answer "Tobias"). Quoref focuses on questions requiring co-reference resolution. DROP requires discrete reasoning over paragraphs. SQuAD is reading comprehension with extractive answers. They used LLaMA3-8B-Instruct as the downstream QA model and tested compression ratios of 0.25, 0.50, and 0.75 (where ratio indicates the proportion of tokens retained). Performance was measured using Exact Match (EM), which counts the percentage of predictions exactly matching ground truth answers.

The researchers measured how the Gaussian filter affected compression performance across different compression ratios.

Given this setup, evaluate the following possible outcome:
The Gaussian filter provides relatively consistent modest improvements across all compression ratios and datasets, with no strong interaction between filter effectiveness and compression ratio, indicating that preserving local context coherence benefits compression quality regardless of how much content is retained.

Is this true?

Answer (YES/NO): NO